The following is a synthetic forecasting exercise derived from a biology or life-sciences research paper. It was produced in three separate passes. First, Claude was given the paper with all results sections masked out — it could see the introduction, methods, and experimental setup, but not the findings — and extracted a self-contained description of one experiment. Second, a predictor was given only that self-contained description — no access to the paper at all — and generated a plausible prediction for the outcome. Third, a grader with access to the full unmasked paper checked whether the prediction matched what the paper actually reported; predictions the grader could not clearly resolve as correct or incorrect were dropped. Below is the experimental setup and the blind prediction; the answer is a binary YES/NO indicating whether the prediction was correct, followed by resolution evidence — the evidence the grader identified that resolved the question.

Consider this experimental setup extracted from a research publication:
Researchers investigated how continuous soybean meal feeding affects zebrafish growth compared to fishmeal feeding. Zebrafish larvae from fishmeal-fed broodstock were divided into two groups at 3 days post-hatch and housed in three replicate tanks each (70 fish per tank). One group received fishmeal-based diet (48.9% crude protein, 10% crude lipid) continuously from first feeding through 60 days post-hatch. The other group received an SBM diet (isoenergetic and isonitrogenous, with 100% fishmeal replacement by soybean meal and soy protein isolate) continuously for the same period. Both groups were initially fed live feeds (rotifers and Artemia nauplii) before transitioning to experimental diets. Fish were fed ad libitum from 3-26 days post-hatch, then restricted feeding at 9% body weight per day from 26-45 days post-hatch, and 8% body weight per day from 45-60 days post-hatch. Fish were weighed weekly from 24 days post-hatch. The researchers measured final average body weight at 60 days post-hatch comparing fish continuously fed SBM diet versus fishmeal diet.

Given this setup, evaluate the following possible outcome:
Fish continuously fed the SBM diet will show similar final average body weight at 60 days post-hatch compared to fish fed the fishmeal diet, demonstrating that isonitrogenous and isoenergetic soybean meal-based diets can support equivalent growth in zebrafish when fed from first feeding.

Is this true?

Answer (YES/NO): NO